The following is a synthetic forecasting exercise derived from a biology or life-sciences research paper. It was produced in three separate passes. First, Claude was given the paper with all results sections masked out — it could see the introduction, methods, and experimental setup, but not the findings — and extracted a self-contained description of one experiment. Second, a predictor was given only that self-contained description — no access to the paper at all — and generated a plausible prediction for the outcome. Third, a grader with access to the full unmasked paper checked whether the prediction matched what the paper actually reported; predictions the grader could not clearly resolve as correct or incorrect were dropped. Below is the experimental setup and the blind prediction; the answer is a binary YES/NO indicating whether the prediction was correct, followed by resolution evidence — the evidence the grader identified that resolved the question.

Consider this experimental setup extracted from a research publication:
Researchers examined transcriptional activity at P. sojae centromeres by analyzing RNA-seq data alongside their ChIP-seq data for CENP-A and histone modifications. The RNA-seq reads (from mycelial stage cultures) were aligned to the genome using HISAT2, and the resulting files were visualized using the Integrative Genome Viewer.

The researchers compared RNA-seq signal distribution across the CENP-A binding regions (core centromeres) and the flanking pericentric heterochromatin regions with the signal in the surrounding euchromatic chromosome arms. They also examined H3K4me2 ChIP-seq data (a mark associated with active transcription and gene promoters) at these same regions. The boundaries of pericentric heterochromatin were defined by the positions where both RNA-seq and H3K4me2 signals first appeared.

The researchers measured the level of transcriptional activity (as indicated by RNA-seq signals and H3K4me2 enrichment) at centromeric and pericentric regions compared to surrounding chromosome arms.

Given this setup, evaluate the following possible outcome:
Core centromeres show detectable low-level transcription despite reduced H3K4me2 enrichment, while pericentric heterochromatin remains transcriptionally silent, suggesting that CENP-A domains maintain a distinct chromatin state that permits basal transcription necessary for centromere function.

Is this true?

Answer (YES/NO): NO